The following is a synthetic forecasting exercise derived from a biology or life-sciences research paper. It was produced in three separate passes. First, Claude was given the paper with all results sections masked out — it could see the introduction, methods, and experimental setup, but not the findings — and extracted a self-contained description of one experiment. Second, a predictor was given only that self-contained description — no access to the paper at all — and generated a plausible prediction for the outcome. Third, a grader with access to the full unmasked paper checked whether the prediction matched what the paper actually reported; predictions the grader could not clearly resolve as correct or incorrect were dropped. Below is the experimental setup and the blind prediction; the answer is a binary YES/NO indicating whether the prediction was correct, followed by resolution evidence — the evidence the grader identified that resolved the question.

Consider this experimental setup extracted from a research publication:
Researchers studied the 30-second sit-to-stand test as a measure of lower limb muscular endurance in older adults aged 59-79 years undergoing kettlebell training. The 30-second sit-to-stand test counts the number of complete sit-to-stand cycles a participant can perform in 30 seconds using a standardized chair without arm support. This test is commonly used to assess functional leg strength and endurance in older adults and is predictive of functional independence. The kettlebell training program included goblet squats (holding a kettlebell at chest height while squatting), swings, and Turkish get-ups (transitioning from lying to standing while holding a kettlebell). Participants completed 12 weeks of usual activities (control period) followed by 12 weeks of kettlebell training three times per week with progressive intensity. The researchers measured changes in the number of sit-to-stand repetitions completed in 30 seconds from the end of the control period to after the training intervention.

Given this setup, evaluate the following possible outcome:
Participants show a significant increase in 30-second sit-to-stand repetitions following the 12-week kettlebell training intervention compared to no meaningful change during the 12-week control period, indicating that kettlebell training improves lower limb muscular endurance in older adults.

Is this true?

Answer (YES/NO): YES